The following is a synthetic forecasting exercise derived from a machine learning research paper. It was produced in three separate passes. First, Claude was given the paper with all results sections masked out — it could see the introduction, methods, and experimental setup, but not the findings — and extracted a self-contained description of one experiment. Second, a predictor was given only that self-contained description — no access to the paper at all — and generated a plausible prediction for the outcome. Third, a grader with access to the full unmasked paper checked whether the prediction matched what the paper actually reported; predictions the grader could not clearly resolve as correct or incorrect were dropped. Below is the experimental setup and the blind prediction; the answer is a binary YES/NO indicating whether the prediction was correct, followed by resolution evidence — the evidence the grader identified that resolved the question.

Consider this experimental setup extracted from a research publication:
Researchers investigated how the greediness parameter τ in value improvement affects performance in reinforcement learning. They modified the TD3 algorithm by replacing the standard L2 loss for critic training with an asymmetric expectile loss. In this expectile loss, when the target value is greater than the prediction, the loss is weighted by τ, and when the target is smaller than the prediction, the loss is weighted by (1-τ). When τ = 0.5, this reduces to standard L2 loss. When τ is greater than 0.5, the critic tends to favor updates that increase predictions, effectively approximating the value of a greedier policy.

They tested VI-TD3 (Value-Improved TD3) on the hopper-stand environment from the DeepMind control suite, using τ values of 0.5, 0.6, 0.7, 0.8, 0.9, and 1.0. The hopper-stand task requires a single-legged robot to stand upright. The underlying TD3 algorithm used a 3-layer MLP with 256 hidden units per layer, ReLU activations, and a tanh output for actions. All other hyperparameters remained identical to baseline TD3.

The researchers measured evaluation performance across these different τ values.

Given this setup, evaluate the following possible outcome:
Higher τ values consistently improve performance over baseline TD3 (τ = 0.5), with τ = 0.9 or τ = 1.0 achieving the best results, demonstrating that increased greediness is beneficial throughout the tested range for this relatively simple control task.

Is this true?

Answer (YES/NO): NO